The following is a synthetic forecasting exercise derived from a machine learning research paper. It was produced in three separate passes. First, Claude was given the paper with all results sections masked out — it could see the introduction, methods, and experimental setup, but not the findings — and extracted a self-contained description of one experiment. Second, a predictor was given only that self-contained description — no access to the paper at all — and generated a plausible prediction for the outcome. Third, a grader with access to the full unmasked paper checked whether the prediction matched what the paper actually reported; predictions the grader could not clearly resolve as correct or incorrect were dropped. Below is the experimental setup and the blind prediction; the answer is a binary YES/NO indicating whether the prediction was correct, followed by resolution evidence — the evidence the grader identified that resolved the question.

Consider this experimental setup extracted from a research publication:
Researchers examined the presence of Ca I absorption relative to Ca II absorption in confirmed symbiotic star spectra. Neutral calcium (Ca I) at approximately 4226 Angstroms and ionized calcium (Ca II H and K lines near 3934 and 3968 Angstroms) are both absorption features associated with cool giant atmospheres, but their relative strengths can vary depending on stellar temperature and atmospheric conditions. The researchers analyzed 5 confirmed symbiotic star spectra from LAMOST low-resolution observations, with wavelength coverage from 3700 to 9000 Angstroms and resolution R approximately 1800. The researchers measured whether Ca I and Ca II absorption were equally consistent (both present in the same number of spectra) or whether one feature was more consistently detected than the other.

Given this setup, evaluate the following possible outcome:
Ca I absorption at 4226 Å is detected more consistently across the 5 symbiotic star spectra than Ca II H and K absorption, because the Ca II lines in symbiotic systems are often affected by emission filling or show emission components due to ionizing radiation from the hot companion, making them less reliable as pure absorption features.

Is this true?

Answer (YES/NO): NO